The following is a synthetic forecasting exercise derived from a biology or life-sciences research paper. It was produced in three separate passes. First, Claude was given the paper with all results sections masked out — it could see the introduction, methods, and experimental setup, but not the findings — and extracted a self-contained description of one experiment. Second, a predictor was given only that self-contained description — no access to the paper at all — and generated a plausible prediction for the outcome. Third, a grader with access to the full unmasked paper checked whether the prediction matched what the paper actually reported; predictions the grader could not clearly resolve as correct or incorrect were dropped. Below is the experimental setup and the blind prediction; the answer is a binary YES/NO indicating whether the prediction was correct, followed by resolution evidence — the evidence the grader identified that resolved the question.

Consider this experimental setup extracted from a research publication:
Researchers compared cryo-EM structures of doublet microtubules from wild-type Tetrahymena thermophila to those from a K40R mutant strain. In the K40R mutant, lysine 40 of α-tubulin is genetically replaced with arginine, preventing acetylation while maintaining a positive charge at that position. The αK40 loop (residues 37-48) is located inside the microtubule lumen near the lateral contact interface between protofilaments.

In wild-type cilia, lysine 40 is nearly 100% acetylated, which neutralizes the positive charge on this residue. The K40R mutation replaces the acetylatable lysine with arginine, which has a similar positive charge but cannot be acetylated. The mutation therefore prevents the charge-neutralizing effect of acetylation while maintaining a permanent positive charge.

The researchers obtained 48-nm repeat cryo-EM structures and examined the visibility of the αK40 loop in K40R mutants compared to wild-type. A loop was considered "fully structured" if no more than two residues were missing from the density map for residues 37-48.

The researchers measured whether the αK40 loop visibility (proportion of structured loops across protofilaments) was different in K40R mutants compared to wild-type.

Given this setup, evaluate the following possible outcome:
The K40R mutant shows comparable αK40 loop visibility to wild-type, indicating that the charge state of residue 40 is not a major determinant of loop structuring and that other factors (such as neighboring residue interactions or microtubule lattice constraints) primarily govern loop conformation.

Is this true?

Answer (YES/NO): YES